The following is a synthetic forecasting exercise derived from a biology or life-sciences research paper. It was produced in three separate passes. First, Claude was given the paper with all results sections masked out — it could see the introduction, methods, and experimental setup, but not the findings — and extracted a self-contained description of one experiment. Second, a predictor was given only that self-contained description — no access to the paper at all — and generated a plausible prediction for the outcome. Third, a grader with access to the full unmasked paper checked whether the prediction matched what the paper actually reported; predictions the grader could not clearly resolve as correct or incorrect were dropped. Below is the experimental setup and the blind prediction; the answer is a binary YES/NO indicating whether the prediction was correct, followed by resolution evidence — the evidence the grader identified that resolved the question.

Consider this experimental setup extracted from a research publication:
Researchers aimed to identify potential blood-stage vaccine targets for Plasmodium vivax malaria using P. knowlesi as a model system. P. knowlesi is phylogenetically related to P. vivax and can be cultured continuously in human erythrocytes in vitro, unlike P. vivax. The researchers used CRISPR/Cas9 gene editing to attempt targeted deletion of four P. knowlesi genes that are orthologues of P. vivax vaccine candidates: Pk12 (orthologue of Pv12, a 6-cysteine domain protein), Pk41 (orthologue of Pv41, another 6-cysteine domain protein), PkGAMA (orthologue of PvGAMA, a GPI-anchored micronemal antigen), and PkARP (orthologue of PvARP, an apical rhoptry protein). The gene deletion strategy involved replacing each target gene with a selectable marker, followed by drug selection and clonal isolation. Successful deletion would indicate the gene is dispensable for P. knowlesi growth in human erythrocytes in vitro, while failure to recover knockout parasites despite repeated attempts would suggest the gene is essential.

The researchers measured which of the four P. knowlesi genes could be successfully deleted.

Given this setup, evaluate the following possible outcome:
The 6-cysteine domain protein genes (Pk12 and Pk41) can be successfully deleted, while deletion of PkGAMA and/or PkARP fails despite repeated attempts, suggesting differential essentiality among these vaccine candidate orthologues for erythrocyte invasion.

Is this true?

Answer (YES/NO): NO